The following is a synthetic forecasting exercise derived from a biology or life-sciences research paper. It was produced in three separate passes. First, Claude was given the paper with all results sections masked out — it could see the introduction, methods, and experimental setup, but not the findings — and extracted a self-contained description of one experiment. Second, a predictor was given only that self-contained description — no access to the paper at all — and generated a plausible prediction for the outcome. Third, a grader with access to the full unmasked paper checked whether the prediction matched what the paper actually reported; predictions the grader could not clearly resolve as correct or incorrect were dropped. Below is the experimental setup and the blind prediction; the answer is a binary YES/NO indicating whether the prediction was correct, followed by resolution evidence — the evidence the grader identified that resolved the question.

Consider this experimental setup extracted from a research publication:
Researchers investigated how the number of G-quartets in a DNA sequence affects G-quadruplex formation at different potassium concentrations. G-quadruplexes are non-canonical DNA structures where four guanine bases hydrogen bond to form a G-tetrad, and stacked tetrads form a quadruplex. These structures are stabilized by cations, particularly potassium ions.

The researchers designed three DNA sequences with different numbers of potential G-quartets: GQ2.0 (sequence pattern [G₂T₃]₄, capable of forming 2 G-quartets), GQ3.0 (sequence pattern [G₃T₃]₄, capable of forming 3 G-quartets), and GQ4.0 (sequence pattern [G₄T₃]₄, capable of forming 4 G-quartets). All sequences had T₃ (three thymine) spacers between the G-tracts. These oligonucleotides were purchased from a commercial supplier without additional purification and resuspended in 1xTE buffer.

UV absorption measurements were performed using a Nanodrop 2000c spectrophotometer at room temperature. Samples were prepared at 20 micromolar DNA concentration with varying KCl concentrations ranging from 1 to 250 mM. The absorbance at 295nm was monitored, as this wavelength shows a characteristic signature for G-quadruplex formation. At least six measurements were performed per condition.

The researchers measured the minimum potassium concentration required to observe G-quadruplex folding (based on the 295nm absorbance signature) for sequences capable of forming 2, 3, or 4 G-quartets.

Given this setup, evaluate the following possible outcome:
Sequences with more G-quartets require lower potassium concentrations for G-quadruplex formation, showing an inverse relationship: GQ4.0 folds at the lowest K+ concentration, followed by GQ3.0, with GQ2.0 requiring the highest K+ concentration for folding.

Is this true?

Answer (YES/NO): YES